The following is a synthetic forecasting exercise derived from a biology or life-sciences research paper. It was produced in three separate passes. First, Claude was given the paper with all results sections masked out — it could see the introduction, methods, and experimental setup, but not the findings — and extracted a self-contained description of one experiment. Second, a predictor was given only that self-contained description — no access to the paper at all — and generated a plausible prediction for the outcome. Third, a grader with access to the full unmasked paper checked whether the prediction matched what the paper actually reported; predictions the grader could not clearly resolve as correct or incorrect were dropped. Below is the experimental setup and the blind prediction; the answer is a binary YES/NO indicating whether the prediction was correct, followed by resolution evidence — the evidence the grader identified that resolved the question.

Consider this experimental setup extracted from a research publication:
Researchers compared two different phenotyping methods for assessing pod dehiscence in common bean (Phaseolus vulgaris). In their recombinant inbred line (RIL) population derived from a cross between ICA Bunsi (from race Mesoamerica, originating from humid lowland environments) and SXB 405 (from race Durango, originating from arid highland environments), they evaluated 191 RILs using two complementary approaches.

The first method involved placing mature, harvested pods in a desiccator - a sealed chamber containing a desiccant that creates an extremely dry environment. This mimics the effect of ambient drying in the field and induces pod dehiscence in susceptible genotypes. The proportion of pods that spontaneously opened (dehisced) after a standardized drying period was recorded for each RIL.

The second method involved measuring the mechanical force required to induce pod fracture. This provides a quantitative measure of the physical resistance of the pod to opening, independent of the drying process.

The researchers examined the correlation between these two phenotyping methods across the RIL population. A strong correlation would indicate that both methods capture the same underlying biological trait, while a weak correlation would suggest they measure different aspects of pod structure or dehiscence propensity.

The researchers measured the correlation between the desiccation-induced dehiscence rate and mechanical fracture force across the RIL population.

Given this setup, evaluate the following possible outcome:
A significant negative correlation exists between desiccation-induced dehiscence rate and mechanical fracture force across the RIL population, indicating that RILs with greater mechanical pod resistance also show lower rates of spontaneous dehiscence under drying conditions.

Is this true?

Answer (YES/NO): YES